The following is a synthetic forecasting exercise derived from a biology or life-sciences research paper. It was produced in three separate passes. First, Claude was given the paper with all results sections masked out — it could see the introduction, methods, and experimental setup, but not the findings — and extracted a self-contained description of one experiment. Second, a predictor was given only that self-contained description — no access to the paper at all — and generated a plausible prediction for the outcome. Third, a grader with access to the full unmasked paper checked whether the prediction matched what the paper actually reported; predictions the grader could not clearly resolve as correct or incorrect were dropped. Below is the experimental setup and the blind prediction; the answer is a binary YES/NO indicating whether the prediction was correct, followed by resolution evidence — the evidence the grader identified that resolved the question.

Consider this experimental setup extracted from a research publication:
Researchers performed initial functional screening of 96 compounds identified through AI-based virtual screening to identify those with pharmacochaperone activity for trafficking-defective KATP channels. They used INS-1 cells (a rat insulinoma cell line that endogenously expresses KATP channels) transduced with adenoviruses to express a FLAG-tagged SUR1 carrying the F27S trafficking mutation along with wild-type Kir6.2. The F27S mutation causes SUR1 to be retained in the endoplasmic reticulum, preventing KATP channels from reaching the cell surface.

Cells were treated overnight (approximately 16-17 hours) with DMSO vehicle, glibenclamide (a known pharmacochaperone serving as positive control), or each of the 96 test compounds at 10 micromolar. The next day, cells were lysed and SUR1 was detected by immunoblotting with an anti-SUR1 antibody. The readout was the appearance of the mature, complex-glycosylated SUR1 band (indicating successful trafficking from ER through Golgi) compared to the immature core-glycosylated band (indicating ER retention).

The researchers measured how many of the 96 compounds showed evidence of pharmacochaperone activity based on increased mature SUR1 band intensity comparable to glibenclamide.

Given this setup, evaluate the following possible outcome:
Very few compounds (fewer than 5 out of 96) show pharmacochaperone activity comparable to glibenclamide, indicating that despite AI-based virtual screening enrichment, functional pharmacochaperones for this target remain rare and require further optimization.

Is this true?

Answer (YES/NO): NO